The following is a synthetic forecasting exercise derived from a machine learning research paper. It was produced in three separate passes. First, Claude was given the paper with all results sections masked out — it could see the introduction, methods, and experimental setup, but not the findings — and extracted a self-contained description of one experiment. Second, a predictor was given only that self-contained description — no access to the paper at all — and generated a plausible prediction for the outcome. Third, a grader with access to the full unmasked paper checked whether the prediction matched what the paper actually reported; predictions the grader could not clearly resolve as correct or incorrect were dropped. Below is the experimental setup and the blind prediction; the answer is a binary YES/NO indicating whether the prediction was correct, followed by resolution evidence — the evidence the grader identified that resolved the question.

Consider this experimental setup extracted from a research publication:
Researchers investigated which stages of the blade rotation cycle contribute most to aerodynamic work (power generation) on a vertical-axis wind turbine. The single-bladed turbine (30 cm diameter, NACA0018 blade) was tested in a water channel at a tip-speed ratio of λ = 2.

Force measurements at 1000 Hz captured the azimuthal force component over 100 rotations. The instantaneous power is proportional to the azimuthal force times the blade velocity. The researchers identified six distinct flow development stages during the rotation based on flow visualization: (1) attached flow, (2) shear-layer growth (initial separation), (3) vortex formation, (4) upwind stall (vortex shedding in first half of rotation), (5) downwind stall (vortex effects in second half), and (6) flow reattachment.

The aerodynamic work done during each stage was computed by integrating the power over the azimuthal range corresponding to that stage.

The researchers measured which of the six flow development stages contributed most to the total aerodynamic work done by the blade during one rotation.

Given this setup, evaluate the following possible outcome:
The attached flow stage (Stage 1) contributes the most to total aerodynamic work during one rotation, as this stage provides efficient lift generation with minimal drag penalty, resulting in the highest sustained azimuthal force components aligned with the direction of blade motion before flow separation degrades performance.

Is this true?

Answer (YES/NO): NO